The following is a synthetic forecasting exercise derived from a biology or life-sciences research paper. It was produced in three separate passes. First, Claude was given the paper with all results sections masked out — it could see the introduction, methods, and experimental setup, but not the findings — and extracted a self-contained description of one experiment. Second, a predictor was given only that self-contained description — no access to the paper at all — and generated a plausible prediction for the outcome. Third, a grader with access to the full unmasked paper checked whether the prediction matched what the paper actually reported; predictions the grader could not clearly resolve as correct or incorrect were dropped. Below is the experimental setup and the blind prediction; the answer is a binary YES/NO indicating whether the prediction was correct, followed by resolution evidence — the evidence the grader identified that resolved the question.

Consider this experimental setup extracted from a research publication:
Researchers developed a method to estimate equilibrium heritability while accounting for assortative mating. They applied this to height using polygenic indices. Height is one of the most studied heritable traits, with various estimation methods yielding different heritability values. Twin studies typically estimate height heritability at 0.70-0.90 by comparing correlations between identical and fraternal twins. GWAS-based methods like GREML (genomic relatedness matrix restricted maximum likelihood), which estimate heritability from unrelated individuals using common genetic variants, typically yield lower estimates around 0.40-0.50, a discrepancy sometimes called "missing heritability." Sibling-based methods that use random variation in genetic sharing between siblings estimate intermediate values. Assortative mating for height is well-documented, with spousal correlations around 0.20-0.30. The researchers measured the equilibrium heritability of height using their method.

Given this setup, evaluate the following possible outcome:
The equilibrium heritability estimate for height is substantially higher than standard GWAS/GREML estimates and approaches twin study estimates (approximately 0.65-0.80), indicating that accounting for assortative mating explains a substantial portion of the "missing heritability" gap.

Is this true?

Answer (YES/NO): YES